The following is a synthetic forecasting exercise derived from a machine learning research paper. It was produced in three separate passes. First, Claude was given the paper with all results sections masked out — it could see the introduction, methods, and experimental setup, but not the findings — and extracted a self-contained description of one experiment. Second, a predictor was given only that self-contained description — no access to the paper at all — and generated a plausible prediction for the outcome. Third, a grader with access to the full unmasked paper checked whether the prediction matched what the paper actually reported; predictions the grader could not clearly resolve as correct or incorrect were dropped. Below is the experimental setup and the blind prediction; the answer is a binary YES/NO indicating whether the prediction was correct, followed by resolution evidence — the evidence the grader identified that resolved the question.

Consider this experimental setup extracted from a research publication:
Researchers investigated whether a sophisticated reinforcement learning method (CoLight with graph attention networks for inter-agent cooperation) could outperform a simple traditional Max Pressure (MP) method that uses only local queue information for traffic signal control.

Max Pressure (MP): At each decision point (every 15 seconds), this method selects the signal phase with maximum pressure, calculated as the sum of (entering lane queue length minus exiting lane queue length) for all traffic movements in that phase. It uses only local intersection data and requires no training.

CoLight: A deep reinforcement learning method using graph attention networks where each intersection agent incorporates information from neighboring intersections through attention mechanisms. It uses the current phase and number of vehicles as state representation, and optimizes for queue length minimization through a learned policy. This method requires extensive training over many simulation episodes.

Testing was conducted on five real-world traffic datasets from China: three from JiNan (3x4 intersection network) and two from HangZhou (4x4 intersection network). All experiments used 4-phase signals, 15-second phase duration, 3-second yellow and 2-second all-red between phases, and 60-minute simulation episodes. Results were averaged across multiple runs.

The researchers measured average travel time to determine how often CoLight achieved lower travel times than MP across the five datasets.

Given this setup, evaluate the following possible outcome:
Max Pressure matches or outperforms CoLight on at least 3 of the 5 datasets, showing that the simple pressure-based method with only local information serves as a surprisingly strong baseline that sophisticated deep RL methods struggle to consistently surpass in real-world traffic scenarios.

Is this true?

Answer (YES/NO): YES